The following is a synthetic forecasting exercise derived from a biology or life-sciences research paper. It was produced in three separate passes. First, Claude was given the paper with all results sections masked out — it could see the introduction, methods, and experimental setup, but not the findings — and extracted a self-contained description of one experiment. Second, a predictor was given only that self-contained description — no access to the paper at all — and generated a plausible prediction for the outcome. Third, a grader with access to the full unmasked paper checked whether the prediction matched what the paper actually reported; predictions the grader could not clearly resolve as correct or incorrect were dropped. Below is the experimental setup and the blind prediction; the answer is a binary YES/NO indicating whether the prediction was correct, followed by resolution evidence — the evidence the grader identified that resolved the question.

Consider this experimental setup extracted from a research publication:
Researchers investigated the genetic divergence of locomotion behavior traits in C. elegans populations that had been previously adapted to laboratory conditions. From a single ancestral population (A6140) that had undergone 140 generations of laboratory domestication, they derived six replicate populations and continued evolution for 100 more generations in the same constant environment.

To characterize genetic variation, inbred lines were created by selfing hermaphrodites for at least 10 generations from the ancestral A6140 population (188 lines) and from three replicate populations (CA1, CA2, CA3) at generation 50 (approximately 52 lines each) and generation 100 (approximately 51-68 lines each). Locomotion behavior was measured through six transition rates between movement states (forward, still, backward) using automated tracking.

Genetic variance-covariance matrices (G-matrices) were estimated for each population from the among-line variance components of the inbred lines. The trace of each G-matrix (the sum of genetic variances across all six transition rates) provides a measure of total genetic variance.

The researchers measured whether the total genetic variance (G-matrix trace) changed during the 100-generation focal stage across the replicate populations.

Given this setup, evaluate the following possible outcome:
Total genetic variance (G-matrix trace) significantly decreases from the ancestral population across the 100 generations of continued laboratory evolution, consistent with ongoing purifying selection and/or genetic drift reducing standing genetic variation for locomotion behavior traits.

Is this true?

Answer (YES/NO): YES